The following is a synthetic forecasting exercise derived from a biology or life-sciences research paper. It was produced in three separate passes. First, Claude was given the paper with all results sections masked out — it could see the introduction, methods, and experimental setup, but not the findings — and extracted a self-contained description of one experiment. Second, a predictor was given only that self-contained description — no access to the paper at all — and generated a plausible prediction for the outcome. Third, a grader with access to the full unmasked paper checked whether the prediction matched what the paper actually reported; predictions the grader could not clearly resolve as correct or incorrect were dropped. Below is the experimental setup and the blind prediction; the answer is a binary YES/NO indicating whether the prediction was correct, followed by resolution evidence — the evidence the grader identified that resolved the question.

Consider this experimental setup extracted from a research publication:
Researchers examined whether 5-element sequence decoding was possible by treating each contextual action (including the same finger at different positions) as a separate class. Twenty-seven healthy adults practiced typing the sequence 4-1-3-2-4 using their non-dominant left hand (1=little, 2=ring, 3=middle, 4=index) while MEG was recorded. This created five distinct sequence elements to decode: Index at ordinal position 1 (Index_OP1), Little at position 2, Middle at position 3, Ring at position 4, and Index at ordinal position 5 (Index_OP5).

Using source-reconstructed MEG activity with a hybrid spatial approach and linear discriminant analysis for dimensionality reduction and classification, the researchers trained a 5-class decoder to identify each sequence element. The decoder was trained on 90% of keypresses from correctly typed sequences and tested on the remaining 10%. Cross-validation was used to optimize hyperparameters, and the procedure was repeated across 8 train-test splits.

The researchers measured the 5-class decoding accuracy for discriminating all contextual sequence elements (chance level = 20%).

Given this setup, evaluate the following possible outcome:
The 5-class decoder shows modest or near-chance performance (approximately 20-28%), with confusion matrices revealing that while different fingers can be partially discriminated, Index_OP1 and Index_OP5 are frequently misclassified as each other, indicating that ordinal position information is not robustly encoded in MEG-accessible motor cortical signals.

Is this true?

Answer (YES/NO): NO